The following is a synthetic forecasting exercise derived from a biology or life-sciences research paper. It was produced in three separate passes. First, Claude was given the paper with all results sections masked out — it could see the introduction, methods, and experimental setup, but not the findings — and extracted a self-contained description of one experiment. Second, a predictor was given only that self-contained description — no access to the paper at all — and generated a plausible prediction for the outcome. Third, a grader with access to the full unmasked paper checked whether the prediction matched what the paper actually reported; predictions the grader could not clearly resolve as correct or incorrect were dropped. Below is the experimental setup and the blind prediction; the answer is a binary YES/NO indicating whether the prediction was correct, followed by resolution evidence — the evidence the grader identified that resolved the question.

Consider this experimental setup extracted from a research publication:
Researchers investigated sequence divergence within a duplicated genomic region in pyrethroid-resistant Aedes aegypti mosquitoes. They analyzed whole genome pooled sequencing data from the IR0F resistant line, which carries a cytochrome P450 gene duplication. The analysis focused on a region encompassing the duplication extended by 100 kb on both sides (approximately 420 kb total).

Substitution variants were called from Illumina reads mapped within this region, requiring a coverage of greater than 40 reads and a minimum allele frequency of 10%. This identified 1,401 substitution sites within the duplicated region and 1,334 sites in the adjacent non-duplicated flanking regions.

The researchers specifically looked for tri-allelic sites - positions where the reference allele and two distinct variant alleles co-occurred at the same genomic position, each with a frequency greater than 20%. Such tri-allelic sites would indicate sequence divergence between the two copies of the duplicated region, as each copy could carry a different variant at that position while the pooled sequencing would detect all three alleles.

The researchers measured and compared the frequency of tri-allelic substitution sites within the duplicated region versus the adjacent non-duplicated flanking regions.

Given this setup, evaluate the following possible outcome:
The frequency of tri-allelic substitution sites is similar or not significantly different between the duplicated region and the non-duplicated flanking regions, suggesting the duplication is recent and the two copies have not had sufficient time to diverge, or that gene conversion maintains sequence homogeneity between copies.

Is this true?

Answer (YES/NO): NO